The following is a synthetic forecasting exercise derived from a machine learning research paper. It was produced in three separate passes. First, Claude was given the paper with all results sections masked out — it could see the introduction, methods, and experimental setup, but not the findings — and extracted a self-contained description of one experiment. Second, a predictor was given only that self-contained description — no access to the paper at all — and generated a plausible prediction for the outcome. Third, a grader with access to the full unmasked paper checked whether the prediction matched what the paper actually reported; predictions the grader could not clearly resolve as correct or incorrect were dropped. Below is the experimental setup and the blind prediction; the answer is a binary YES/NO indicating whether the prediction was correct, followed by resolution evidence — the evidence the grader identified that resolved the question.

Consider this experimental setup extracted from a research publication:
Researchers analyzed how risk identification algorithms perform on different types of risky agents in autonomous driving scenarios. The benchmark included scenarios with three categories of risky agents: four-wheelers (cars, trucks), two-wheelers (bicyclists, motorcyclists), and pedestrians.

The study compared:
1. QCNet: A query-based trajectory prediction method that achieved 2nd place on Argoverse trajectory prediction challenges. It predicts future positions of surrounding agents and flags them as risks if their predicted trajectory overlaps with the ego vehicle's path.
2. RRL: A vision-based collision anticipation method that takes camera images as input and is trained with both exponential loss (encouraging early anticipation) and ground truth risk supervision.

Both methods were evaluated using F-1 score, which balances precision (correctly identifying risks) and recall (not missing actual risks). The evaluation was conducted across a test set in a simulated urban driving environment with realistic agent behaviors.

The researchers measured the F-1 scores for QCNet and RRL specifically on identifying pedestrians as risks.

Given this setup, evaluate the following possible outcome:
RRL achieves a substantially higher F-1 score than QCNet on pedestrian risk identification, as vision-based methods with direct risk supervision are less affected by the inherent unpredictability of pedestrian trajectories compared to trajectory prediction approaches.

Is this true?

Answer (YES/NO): YES